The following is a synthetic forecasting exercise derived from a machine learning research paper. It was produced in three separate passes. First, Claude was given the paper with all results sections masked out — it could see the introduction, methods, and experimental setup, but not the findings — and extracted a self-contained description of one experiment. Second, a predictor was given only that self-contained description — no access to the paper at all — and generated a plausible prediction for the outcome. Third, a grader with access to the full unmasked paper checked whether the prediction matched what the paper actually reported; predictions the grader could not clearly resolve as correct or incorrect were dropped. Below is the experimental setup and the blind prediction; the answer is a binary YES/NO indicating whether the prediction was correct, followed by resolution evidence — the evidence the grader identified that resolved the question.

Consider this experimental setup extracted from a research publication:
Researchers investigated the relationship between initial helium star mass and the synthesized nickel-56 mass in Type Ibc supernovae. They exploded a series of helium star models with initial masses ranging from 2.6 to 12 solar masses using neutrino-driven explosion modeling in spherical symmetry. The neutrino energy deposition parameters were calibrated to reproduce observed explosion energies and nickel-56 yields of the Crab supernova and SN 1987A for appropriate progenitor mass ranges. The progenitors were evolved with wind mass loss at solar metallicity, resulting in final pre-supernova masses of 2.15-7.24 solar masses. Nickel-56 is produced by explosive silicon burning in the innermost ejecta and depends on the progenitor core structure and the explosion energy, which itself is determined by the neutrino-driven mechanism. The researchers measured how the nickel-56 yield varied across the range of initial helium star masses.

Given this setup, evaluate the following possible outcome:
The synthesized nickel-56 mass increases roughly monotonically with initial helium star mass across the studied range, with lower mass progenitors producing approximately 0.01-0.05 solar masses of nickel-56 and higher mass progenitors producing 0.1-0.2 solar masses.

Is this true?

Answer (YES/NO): NO